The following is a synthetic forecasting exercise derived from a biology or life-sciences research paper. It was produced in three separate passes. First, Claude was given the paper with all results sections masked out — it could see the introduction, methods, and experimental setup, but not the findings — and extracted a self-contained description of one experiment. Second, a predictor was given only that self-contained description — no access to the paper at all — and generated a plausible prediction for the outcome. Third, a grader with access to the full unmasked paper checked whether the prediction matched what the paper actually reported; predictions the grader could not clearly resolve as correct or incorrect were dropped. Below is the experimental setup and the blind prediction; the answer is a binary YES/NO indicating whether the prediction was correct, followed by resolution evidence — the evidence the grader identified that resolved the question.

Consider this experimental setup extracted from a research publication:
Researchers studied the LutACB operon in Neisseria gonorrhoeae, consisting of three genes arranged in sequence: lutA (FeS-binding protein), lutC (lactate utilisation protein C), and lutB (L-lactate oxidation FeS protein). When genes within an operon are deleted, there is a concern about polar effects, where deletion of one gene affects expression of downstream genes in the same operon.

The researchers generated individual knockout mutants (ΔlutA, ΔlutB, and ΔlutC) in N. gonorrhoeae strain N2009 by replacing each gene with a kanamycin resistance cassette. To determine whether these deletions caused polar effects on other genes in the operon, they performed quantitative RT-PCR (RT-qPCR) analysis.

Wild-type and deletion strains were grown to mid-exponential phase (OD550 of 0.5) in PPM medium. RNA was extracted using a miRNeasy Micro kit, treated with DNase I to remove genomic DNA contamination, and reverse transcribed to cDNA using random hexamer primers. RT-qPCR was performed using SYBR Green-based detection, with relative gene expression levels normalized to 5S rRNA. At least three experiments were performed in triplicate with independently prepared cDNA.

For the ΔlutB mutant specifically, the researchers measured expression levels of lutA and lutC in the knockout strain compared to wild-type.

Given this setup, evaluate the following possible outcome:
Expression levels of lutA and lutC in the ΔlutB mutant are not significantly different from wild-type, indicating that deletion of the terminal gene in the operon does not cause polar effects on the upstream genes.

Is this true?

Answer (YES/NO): YES